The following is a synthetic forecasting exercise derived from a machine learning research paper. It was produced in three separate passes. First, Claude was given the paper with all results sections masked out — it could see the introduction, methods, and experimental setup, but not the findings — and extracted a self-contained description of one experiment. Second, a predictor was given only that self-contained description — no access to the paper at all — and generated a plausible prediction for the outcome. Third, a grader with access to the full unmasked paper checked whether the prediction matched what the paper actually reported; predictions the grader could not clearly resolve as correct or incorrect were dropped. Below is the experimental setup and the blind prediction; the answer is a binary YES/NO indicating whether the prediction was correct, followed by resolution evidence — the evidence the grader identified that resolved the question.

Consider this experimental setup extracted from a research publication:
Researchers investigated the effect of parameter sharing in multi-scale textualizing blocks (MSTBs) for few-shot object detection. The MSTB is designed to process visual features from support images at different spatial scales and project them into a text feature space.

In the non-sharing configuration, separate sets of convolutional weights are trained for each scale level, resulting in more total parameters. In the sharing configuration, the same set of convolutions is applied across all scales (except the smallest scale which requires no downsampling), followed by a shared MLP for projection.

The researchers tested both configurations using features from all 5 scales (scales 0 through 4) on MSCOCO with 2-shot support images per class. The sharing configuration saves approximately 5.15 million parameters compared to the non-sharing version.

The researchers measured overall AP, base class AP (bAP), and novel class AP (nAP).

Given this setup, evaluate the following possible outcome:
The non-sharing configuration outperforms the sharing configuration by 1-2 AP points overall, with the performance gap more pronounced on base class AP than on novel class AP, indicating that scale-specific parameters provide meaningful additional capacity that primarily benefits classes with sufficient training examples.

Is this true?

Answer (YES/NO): NO